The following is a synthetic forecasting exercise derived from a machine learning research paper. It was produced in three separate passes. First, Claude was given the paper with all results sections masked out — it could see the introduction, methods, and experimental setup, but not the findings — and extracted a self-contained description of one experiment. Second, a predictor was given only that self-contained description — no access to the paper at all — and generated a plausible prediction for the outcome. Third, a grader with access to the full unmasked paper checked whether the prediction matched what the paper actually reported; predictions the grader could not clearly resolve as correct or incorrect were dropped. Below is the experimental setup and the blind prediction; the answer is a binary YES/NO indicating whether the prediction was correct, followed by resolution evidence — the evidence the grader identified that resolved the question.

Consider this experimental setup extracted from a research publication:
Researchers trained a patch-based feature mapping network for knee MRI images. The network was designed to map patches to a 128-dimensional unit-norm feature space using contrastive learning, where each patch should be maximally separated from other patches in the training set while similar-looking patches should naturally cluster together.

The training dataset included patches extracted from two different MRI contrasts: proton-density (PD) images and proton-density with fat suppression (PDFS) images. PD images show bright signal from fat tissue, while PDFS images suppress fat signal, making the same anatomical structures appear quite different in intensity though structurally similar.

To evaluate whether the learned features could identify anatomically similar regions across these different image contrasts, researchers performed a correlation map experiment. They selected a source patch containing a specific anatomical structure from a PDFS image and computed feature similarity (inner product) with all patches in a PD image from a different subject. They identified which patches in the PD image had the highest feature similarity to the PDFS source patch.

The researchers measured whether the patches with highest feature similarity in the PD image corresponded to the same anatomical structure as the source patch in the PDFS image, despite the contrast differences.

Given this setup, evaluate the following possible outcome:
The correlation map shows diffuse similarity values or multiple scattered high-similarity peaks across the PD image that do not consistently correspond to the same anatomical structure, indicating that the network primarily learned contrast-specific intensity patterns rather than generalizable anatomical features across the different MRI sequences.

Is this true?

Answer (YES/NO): NO